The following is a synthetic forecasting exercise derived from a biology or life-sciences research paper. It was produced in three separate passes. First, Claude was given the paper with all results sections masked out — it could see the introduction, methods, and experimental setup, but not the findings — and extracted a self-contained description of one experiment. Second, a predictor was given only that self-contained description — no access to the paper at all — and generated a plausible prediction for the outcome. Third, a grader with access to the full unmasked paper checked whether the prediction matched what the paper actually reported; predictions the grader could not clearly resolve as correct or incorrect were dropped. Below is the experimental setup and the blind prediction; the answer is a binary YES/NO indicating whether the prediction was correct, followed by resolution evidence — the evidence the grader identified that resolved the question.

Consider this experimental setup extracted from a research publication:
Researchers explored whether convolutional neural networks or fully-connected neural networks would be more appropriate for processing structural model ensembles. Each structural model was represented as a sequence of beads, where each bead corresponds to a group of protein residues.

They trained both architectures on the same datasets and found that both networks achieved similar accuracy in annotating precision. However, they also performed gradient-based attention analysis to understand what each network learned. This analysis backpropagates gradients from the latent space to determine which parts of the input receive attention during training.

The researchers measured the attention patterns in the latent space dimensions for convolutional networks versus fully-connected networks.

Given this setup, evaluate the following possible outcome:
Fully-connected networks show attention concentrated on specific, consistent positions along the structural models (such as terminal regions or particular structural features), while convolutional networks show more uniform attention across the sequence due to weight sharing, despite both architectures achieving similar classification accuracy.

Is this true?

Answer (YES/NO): NO